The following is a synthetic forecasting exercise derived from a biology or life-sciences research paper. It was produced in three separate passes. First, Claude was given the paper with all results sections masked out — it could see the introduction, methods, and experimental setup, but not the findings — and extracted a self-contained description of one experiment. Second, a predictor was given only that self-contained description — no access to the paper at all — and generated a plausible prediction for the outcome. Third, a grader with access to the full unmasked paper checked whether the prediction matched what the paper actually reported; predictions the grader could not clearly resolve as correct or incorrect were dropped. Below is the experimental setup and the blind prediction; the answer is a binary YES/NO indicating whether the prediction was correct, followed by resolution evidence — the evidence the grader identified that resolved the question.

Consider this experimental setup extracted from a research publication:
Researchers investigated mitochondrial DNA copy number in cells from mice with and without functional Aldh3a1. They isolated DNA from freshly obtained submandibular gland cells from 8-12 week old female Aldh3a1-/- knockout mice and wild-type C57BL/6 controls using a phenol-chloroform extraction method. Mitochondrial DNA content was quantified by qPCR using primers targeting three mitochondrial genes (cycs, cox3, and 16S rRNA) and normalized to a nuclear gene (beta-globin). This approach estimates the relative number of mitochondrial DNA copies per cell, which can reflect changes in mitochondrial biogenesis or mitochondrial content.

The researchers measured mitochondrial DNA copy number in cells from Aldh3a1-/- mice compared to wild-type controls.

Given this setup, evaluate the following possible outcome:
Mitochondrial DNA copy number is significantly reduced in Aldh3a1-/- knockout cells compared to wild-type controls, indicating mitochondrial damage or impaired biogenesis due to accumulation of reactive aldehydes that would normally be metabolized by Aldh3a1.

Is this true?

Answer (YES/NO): YES